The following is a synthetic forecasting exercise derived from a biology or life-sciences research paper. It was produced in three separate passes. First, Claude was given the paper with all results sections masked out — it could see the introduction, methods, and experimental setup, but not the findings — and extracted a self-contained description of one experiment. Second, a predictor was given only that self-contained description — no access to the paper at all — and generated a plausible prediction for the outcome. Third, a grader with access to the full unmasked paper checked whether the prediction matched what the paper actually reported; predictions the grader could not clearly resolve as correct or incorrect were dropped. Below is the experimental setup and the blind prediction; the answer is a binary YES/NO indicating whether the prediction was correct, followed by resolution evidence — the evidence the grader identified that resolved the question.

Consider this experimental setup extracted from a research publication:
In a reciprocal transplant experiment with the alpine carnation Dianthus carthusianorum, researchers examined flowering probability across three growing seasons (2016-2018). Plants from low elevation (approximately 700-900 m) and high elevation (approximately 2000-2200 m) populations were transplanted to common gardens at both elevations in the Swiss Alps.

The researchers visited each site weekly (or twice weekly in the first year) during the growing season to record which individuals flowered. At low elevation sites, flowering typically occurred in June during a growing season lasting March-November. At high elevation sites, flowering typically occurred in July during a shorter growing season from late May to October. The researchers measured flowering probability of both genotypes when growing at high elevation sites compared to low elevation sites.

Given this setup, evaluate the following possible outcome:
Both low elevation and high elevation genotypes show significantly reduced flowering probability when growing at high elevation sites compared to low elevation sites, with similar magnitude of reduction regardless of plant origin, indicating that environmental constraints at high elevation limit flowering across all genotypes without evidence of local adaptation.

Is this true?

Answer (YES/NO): NO